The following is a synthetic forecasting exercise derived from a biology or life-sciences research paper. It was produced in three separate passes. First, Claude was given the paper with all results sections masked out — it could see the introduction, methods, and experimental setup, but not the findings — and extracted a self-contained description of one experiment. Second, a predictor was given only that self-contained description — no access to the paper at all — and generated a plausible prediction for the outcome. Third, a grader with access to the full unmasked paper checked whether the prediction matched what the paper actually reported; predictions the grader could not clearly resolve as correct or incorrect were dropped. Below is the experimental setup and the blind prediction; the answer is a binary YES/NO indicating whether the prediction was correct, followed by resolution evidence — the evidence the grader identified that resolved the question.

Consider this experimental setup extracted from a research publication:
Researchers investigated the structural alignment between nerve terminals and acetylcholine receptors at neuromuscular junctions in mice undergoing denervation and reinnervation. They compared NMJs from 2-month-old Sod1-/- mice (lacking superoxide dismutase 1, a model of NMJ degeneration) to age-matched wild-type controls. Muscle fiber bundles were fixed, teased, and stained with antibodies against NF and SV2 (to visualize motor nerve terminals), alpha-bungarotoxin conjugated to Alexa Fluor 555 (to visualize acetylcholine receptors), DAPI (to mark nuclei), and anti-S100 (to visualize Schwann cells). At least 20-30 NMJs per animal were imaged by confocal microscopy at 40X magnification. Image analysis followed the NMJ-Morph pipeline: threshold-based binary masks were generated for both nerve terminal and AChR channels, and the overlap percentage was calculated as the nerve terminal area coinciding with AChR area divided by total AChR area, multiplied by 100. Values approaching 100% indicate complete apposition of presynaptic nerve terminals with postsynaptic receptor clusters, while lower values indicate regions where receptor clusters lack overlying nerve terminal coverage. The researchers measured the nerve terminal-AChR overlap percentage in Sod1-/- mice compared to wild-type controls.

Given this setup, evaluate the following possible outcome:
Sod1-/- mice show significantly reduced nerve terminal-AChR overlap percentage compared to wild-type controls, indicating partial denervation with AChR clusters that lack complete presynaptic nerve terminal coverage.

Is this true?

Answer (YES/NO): YES